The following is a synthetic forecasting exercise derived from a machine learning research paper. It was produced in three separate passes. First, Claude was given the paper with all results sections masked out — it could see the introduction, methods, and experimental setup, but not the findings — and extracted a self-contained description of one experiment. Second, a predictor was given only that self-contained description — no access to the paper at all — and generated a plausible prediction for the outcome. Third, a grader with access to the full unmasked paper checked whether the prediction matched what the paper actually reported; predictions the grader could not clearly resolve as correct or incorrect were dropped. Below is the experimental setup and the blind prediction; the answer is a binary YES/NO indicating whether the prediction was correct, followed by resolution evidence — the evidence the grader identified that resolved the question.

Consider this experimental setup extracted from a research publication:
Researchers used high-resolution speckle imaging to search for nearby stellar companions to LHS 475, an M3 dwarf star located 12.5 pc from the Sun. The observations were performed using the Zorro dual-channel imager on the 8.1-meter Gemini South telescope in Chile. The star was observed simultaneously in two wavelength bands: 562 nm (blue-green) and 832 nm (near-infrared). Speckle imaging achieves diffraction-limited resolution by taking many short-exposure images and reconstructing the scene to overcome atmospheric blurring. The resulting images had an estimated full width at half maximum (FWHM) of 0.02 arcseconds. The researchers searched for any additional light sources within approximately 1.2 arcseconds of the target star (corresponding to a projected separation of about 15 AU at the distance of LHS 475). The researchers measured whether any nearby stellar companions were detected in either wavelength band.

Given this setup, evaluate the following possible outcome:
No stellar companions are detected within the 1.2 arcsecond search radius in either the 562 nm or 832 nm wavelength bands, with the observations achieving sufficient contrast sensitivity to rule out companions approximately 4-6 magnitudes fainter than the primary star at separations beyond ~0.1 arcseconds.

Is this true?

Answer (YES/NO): YES